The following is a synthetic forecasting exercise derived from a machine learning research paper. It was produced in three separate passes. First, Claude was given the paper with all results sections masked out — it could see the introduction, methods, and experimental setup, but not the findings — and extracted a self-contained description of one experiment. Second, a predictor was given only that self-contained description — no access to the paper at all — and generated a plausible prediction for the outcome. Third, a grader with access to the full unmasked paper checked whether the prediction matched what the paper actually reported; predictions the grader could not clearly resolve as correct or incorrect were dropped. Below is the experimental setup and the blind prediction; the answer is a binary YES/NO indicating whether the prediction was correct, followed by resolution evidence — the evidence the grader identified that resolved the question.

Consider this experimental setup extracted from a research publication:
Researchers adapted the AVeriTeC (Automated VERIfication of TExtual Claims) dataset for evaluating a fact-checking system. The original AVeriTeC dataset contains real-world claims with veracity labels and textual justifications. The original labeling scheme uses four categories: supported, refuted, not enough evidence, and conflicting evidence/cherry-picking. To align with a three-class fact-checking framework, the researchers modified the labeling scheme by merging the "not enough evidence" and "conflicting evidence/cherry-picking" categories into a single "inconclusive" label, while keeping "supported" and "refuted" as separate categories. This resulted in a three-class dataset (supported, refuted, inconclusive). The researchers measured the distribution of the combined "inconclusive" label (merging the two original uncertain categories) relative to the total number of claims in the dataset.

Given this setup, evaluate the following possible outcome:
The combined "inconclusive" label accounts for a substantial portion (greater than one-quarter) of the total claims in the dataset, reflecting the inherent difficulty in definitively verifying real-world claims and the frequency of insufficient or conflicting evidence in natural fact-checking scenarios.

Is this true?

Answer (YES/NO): NO